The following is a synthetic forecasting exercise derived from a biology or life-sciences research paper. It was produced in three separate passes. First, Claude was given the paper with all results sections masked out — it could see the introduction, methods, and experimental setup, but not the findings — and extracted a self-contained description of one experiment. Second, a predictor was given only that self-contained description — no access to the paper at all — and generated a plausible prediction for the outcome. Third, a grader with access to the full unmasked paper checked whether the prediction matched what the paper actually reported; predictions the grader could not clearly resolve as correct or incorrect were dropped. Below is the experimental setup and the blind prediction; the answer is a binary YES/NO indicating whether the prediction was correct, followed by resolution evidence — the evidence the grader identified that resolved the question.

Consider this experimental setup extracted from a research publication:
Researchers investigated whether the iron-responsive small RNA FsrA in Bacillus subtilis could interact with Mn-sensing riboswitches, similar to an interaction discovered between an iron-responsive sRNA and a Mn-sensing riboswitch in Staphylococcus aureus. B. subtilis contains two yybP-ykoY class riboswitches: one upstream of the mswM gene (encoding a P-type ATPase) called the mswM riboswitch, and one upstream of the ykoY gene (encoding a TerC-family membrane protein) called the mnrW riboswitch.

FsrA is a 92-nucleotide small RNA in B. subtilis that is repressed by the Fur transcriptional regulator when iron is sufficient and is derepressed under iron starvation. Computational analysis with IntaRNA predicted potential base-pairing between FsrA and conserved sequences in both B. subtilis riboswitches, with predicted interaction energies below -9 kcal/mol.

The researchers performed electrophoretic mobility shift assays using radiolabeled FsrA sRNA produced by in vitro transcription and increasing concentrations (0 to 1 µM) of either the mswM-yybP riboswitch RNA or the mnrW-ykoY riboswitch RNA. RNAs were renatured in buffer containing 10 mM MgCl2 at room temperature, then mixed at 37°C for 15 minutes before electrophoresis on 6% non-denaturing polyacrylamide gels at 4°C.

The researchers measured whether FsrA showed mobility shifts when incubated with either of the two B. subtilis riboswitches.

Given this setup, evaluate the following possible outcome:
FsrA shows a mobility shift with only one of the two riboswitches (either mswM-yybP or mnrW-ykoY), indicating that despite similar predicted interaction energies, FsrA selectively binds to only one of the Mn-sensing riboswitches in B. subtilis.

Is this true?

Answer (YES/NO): NO